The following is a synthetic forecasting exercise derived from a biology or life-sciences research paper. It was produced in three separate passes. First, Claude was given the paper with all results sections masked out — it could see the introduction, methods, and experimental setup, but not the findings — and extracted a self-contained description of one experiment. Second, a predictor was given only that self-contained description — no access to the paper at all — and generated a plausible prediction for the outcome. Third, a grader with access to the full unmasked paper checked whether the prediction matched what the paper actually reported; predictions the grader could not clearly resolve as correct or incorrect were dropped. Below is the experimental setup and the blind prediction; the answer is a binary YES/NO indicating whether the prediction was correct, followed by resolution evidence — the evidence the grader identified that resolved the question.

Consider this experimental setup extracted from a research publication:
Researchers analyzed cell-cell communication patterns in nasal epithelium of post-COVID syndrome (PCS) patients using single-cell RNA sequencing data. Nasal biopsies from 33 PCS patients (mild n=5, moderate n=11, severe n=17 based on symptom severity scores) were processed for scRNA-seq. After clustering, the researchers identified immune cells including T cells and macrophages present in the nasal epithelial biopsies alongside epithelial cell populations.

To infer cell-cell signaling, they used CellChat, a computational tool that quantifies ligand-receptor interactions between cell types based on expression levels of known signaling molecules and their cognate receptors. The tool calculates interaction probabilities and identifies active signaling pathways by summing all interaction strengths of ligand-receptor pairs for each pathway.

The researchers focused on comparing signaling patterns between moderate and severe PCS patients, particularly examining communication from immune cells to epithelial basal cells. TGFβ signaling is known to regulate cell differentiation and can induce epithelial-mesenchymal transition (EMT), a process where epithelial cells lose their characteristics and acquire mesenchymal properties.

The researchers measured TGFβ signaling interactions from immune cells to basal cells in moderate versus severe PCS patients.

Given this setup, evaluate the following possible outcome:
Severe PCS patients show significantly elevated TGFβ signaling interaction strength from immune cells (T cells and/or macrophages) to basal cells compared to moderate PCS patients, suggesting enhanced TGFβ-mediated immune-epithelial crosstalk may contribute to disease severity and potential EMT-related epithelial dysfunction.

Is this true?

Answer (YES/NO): YES